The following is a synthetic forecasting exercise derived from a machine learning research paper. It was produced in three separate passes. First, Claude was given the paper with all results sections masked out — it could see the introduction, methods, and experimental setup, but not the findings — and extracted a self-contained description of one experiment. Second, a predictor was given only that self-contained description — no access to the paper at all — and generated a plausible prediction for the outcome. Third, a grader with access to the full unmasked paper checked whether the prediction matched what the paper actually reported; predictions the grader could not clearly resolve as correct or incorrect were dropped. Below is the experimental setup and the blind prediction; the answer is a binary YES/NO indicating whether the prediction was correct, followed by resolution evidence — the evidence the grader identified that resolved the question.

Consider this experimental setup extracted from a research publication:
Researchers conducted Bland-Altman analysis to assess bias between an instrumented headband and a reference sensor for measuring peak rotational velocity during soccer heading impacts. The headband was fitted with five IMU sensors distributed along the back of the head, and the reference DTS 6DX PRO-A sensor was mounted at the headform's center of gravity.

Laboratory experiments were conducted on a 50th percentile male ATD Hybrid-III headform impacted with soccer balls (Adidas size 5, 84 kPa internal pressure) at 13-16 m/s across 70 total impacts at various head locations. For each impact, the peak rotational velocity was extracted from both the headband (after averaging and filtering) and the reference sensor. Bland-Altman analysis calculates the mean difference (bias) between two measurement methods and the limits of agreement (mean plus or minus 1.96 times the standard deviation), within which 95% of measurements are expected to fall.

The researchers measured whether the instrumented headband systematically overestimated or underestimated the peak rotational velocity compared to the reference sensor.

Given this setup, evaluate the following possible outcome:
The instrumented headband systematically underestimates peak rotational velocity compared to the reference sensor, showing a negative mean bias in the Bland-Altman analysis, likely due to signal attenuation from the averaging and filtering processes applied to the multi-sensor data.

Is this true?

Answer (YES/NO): NO